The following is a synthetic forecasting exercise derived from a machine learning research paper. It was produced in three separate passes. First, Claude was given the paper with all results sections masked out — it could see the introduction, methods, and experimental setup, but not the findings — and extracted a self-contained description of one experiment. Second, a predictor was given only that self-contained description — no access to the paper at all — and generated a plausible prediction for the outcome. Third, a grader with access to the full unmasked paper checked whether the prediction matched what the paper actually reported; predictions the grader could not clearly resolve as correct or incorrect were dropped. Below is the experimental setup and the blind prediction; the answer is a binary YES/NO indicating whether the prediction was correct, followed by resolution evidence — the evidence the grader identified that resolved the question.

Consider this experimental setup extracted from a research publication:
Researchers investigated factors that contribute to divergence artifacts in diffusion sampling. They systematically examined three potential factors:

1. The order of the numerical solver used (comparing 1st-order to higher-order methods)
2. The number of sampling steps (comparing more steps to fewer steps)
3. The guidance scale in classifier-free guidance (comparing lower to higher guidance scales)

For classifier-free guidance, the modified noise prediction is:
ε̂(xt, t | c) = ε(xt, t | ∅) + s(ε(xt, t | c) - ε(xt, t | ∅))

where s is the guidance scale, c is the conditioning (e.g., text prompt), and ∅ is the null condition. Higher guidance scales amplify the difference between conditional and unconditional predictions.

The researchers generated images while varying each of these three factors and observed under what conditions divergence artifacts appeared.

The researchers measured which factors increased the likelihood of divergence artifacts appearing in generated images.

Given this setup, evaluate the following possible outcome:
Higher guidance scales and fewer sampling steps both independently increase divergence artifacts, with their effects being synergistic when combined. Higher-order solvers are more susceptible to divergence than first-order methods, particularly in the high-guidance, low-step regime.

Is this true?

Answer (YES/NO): NO